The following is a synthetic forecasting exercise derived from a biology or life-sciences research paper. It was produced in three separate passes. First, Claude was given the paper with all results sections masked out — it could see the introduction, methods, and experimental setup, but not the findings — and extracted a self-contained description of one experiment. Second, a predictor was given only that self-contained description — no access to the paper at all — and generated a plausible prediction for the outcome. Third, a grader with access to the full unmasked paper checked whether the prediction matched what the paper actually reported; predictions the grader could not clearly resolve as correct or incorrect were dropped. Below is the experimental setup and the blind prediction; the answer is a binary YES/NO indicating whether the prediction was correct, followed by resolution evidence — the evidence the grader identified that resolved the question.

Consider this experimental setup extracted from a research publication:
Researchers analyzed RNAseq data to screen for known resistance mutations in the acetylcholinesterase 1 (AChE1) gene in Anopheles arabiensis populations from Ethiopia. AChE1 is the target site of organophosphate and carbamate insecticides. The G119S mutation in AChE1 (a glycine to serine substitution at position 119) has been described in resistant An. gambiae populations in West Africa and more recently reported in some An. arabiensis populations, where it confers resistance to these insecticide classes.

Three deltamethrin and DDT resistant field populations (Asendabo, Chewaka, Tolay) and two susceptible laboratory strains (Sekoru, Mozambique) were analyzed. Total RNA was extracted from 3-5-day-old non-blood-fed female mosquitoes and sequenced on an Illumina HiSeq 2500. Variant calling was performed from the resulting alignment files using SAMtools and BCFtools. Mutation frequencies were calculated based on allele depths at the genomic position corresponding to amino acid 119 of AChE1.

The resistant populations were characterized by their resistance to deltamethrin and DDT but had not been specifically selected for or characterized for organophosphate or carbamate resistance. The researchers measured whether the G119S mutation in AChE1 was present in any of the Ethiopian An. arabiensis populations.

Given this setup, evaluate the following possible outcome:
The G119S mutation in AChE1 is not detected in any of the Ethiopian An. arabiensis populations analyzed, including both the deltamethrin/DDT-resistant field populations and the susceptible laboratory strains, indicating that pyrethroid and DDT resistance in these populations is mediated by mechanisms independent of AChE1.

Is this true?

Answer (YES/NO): YES